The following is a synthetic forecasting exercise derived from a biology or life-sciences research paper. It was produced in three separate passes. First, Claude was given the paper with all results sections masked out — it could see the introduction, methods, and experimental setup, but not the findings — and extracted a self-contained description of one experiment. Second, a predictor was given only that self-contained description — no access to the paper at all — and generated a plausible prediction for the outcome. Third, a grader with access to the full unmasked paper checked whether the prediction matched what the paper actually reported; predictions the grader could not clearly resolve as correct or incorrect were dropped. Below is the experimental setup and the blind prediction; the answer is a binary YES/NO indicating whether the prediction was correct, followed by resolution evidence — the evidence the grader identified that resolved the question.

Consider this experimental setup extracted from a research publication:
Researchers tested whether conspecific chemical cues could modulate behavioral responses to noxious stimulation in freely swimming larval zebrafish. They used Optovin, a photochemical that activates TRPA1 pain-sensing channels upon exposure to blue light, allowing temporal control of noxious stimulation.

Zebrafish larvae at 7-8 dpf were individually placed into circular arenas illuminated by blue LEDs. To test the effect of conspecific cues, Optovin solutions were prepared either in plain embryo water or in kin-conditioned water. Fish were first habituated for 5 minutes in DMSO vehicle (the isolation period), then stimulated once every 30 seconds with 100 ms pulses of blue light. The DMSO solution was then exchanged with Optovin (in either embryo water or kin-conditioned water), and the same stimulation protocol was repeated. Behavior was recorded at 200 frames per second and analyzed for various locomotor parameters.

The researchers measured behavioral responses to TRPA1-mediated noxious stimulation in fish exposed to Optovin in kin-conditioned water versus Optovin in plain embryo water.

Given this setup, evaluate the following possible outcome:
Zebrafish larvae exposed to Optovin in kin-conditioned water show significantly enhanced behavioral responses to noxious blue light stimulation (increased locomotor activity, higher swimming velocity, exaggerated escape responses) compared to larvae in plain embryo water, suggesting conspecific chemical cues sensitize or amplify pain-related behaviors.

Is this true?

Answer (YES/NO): NO